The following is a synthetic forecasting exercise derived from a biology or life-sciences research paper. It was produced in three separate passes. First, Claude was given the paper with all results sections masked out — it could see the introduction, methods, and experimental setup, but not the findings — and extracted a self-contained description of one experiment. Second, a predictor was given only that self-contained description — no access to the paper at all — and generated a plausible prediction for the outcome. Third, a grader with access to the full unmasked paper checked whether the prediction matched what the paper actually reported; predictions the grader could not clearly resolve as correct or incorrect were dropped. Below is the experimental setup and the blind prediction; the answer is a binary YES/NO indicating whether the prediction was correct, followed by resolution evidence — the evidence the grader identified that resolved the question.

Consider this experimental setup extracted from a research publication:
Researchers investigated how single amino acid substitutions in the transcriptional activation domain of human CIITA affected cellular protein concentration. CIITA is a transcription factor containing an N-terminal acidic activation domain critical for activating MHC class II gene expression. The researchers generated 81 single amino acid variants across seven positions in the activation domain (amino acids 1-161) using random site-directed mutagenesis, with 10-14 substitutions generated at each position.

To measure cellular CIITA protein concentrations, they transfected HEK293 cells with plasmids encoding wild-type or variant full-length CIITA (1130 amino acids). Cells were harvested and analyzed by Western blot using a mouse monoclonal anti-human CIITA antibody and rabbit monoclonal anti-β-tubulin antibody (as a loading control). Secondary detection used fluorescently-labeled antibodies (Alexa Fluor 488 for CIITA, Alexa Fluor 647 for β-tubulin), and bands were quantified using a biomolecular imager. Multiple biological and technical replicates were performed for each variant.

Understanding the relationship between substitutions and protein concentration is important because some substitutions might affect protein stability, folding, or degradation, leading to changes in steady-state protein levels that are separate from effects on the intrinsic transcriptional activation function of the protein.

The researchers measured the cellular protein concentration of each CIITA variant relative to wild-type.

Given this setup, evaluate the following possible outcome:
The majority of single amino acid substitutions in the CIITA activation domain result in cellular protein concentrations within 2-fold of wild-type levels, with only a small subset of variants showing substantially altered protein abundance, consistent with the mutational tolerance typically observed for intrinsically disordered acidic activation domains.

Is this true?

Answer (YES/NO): YES